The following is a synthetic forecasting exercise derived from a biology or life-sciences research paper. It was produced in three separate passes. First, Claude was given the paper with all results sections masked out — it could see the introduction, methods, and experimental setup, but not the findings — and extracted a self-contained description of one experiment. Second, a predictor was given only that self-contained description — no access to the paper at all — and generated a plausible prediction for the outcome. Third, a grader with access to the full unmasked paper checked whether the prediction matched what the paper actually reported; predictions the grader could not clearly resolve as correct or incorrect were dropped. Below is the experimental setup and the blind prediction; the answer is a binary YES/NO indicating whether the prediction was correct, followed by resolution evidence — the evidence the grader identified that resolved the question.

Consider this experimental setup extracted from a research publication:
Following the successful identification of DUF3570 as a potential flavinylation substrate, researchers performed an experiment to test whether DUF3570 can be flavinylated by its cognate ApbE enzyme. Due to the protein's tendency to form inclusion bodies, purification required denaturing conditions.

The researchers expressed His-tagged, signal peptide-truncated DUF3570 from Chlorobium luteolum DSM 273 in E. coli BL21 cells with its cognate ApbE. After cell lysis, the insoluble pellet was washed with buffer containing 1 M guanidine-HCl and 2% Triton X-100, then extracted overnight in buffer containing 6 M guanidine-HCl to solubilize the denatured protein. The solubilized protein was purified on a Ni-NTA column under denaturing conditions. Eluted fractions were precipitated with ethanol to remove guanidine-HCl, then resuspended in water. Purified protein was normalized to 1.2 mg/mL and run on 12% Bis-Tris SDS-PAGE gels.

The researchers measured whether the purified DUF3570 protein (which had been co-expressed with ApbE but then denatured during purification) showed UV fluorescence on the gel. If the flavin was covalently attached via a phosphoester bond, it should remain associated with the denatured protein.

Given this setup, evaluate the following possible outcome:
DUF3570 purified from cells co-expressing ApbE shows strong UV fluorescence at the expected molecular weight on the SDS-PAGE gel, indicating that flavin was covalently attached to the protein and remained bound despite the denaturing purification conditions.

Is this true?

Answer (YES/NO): YES